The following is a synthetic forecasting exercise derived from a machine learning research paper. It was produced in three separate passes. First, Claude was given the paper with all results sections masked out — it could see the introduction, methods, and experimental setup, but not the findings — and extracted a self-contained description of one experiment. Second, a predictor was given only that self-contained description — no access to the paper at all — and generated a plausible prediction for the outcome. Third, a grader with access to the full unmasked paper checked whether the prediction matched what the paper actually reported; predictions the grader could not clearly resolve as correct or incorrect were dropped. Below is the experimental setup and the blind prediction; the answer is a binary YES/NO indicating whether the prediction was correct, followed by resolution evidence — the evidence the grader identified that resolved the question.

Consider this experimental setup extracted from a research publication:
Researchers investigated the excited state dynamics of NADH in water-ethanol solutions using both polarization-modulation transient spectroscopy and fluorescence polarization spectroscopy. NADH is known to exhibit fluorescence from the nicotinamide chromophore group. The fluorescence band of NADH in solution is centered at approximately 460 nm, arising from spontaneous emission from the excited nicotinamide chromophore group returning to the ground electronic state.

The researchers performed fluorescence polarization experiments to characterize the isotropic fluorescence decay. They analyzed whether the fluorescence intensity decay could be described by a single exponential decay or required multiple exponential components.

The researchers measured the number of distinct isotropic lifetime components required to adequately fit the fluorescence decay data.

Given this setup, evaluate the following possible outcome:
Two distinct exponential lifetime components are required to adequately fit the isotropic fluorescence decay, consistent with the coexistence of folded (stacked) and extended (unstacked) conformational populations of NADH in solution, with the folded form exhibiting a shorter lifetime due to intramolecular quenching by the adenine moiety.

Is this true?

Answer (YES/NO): YES